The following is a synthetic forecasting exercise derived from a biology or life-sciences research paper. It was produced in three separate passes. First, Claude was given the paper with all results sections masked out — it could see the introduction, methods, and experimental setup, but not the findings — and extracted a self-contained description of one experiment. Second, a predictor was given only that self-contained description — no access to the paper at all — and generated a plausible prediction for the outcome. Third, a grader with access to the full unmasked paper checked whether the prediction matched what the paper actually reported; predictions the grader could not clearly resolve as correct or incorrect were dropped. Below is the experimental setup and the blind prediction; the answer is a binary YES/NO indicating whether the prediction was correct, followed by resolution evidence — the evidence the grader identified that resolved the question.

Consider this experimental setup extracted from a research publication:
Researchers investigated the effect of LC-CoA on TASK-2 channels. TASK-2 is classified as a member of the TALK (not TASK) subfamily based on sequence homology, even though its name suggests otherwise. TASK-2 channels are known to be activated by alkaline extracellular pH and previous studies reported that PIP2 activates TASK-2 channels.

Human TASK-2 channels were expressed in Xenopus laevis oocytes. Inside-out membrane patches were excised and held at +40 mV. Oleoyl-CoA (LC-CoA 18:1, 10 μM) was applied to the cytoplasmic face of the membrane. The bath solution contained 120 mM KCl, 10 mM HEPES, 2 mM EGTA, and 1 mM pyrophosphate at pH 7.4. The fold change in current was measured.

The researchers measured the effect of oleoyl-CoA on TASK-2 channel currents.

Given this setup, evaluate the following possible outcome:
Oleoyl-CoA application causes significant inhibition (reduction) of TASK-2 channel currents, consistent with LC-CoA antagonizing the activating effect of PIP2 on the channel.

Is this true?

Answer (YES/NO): NO